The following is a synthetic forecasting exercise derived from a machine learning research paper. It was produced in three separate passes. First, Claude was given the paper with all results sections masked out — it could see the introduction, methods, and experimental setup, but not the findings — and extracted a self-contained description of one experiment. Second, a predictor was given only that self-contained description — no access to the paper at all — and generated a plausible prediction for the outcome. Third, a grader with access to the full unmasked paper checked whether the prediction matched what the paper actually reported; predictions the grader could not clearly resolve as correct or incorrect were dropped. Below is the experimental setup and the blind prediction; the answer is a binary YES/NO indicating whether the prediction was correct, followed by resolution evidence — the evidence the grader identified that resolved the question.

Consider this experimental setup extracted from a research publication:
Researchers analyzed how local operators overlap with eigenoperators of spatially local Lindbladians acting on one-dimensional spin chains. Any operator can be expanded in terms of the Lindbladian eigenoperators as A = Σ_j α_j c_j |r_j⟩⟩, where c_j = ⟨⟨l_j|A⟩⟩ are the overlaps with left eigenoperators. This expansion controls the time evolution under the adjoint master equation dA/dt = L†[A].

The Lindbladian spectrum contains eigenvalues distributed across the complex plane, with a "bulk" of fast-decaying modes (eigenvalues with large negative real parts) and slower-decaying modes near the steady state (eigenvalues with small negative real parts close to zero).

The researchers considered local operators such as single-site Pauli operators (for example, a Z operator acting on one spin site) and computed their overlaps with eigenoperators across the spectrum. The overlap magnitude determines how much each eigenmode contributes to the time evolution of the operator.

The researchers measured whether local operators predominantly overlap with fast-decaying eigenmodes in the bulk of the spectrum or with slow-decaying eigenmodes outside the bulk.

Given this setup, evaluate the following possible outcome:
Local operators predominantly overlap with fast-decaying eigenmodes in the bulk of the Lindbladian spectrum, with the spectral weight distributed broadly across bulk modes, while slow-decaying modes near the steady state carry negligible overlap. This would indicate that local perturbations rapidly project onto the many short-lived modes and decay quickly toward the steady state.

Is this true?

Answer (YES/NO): NO